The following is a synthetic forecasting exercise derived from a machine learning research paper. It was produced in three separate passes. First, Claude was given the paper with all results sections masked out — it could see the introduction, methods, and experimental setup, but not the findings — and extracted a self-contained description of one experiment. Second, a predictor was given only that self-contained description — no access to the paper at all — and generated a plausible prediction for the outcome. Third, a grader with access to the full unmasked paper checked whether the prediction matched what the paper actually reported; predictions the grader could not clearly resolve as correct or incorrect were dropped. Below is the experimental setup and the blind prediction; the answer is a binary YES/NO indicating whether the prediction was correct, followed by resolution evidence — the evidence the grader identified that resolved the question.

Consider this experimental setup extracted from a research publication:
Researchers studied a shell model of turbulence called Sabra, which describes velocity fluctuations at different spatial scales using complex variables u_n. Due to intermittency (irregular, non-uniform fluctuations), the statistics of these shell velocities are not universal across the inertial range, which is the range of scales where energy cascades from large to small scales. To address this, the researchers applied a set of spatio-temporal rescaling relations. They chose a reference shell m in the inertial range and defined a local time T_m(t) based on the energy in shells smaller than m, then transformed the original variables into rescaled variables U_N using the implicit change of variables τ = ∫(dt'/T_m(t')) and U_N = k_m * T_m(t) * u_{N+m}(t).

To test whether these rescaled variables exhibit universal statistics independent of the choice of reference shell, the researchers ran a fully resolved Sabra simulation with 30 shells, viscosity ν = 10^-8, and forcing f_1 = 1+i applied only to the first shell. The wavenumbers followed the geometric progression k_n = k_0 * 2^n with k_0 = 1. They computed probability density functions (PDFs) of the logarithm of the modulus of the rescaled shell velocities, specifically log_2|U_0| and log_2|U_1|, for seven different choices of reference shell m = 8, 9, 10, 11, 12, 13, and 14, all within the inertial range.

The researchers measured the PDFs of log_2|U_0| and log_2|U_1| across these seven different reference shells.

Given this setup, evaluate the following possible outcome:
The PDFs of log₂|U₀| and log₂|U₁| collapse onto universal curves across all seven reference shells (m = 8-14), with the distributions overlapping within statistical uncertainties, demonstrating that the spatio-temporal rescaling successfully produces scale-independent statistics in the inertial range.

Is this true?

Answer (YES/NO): YES